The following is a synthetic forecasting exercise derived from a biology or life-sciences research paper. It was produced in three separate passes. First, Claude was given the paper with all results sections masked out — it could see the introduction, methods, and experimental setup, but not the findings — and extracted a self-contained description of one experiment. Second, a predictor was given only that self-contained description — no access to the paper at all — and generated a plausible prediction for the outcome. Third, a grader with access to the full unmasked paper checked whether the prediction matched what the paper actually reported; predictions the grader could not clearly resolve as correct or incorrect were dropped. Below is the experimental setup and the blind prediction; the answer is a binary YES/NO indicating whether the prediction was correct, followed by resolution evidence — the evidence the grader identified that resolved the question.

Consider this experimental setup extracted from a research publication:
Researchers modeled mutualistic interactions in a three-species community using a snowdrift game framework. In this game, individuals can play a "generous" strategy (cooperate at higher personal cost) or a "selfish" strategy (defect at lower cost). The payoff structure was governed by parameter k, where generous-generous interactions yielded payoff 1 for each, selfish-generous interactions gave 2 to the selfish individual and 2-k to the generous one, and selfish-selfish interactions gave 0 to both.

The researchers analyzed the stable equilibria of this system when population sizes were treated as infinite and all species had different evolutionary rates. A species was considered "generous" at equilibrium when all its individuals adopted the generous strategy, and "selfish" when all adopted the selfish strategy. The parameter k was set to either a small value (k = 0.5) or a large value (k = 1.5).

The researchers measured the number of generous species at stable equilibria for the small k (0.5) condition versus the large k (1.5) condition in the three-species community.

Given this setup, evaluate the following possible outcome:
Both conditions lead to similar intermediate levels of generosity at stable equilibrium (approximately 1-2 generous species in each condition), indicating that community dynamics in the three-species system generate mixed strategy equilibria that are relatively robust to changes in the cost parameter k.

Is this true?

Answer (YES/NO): NO